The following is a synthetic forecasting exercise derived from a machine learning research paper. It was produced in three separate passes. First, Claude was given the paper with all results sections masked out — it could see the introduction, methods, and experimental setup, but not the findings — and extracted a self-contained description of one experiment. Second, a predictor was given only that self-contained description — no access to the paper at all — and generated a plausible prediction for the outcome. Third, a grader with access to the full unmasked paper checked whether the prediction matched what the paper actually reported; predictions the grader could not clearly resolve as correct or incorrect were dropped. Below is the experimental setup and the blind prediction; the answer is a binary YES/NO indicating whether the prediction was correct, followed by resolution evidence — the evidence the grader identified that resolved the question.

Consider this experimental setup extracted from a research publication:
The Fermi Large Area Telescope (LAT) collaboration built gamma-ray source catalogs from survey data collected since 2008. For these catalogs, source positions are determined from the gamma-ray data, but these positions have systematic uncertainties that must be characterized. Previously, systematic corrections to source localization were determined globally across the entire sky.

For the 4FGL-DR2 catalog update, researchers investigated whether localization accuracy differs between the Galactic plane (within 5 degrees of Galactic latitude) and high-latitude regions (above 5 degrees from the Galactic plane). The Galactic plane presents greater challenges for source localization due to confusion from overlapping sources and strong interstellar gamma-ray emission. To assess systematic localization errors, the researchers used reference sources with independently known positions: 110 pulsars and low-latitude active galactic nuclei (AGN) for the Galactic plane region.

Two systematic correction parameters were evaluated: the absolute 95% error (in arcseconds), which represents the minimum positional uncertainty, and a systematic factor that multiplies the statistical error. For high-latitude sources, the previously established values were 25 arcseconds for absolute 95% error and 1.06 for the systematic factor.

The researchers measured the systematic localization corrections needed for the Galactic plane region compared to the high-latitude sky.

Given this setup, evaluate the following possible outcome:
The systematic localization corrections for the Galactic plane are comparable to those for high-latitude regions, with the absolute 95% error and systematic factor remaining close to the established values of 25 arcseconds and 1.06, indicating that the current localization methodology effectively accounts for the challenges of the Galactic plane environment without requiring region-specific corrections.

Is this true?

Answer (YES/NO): NO